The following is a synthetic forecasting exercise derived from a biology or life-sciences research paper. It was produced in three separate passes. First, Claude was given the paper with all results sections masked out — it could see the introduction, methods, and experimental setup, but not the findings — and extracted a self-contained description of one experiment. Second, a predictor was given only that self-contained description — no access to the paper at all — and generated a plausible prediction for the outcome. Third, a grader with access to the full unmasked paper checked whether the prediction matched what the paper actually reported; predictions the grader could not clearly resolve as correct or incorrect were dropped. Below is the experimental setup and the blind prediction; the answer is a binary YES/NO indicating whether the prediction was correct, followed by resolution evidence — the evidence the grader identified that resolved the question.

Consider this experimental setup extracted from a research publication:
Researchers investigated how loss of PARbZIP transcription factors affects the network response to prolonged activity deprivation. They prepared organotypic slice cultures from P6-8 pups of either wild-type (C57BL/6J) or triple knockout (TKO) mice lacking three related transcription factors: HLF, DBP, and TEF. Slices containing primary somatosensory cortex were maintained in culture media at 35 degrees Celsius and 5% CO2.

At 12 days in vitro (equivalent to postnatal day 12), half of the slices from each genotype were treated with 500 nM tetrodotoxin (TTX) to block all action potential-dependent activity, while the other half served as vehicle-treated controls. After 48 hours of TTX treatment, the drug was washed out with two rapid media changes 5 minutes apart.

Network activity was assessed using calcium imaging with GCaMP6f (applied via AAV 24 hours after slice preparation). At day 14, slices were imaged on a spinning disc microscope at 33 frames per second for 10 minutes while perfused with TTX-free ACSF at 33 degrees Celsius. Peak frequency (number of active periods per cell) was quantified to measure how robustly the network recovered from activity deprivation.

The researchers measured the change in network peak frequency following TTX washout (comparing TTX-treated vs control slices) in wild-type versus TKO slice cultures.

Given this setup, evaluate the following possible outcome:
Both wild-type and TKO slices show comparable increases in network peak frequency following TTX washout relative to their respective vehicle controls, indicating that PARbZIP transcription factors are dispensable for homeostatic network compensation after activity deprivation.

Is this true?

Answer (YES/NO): NO